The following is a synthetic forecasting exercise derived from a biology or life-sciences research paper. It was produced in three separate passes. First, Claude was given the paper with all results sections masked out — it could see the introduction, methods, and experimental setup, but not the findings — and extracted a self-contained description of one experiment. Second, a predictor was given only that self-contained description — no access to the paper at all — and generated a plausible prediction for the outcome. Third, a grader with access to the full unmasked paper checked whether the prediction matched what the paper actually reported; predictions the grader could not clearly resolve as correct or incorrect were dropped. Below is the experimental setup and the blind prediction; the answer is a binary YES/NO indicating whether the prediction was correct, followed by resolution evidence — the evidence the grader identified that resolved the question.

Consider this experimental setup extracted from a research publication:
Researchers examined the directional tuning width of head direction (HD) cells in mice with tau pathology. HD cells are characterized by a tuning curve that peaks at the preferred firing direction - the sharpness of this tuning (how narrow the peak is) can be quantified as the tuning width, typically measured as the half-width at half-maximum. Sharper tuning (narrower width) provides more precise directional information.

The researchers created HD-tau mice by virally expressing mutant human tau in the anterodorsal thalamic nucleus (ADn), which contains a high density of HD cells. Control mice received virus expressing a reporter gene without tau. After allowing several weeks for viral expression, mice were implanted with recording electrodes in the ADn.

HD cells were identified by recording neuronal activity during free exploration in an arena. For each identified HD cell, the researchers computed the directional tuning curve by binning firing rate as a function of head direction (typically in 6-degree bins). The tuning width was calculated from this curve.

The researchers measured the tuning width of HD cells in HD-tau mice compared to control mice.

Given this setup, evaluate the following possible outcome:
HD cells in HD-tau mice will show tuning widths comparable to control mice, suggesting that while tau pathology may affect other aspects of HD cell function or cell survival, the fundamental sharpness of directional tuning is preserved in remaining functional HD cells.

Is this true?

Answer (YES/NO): YES